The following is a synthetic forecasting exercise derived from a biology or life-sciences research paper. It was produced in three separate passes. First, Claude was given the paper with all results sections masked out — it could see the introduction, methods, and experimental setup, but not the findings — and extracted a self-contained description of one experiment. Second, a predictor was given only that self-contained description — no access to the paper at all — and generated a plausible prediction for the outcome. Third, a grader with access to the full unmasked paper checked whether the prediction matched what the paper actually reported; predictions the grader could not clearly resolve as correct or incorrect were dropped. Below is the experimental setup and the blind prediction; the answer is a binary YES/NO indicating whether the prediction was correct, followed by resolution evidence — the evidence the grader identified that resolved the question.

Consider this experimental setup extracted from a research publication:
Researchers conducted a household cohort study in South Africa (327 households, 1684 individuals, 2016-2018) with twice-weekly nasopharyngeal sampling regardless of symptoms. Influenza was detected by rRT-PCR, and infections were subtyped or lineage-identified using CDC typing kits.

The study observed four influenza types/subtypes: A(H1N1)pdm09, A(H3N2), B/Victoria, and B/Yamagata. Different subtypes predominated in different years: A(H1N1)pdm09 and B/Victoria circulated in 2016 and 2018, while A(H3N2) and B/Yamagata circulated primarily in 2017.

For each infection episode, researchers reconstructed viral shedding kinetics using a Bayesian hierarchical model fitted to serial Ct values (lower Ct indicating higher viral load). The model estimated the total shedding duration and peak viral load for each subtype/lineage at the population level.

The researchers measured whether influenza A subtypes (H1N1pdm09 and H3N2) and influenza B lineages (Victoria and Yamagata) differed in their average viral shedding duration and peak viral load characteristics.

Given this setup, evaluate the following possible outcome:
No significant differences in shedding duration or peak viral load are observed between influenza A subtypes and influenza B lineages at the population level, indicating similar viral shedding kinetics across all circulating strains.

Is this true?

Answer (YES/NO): YES